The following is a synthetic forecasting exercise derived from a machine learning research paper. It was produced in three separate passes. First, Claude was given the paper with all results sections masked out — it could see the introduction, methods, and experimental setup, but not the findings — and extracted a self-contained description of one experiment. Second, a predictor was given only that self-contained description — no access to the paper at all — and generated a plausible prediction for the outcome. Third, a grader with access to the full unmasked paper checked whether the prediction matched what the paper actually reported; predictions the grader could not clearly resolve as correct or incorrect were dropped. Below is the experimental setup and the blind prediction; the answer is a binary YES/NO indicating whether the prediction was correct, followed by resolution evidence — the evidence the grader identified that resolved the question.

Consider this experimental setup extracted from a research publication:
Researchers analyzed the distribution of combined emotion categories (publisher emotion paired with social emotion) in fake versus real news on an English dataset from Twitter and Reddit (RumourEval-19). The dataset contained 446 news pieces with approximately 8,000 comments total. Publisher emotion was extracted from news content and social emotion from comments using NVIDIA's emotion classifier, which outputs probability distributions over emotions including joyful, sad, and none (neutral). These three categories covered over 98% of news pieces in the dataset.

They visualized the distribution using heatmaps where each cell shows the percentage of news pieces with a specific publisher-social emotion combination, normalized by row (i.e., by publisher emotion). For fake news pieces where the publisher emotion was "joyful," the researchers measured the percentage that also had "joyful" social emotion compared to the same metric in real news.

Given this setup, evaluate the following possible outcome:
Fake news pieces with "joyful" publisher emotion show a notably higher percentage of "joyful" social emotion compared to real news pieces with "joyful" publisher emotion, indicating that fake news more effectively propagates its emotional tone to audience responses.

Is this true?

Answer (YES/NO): YES